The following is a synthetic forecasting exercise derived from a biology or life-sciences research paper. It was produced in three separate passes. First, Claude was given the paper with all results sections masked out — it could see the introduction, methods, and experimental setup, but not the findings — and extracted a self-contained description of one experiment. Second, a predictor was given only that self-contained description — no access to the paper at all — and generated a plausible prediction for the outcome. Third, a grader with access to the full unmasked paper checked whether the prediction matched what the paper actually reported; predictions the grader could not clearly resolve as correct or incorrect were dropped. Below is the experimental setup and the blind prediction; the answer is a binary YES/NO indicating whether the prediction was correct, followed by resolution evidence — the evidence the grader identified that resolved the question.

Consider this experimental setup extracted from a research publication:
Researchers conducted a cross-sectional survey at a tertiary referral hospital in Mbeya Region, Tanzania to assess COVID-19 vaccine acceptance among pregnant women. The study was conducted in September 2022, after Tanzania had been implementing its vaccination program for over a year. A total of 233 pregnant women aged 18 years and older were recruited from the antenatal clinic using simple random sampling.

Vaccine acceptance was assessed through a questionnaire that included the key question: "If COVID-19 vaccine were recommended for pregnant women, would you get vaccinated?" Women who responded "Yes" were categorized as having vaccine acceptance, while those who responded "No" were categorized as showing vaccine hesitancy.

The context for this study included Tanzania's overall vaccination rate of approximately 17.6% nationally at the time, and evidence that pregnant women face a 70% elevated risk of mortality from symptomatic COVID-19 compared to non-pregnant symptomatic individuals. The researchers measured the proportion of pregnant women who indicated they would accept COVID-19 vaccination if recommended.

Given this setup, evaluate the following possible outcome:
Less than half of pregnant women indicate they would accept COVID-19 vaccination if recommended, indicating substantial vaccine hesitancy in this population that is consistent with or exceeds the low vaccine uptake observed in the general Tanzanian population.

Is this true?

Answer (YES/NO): YES